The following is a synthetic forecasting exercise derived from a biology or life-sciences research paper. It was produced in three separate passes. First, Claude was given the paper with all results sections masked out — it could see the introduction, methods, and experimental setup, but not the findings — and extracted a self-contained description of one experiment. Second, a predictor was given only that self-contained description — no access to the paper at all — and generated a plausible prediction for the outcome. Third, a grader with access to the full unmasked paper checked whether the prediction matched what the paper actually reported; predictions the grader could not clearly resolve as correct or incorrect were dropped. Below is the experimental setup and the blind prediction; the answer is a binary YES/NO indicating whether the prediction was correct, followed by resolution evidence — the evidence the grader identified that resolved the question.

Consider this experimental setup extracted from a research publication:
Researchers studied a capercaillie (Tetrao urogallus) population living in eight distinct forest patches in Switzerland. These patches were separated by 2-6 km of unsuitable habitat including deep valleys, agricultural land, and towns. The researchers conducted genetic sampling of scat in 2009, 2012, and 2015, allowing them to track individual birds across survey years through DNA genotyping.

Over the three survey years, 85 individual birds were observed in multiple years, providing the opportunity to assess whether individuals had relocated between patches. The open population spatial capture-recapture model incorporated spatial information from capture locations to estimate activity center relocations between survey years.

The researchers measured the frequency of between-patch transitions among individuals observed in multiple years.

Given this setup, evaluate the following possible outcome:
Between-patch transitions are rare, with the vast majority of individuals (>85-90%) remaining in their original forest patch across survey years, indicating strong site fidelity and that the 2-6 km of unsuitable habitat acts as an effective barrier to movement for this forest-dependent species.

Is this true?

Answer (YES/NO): YES